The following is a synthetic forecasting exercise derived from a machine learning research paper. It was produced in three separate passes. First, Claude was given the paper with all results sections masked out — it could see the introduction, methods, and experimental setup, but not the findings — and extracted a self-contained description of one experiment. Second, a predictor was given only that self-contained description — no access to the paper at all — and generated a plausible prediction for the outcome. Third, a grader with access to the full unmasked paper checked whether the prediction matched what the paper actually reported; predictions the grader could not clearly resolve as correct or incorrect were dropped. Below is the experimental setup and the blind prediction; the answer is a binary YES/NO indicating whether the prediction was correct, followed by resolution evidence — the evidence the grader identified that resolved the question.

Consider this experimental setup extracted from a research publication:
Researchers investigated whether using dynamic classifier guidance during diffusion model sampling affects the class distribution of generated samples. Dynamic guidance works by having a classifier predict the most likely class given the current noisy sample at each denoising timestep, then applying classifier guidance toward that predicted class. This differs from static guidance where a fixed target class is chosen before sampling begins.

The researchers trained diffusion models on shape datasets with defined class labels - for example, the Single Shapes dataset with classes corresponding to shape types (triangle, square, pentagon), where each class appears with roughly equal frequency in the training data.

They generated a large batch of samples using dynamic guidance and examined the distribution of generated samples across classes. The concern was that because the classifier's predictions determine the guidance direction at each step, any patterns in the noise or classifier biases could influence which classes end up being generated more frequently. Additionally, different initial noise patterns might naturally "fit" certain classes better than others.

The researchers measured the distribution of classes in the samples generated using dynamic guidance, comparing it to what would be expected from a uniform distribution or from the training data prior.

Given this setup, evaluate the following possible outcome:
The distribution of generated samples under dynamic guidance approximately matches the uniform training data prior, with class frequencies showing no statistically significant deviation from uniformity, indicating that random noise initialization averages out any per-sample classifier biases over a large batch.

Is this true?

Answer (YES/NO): NO